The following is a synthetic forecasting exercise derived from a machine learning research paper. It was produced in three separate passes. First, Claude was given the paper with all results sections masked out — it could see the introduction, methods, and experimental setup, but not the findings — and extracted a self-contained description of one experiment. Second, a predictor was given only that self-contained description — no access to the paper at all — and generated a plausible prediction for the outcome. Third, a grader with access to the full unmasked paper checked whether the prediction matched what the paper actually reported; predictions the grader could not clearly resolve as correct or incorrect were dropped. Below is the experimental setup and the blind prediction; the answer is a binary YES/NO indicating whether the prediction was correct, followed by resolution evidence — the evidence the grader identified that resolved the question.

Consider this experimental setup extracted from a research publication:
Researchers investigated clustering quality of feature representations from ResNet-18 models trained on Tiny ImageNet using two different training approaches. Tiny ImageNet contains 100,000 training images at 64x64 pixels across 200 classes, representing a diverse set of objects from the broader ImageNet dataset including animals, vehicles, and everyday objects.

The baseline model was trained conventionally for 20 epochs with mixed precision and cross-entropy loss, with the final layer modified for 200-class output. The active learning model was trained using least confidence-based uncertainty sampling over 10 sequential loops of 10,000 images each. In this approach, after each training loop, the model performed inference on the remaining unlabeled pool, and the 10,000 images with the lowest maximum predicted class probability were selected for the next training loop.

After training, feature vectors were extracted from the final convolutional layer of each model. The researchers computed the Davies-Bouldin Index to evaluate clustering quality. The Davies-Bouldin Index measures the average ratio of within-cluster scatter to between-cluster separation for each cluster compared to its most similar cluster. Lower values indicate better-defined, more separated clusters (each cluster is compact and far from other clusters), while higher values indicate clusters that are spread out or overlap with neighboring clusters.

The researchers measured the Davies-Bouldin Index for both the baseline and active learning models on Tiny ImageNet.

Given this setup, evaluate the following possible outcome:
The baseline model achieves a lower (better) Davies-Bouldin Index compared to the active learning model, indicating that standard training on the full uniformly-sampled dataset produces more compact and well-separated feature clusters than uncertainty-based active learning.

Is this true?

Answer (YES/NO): YES